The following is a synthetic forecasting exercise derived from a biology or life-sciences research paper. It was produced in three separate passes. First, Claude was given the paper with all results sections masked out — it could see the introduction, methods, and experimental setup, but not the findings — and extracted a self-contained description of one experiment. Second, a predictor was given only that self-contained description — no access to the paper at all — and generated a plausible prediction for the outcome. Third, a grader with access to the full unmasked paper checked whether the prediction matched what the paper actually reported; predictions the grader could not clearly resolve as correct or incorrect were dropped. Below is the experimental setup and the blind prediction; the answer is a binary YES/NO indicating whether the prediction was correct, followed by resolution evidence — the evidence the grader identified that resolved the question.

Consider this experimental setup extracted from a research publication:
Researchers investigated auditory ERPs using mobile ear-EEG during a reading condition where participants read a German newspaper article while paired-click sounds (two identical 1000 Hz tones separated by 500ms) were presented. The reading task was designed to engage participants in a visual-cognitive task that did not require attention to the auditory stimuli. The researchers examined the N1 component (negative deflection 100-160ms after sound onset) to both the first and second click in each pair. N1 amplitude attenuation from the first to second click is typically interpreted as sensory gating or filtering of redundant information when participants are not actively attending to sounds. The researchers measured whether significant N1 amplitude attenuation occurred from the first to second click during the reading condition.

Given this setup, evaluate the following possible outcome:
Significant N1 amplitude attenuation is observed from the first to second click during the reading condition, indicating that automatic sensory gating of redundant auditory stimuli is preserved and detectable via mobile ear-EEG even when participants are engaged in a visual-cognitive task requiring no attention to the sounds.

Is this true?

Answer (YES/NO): YES